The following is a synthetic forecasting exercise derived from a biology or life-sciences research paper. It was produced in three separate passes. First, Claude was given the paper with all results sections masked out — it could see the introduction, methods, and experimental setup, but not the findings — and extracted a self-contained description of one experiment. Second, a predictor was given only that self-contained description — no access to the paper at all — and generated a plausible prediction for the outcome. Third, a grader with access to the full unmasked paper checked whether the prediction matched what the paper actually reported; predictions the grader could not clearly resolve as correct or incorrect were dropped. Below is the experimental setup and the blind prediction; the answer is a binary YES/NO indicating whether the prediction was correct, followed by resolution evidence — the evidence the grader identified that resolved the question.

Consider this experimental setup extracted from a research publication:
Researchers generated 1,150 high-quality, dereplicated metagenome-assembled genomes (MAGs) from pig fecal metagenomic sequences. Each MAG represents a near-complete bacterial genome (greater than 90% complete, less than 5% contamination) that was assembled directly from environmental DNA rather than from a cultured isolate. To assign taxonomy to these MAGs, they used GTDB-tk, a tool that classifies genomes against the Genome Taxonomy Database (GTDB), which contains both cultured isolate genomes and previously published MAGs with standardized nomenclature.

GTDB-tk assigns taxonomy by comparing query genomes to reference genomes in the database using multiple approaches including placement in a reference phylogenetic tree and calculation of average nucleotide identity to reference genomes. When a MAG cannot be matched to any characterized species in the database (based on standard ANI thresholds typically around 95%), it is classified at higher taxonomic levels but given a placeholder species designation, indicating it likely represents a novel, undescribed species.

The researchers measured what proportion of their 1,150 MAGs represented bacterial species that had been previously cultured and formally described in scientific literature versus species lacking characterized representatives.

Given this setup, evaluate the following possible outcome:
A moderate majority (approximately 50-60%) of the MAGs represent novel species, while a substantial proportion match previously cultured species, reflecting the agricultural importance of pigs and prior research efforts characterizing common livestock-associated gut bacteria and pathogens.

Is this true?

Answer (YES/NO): NO